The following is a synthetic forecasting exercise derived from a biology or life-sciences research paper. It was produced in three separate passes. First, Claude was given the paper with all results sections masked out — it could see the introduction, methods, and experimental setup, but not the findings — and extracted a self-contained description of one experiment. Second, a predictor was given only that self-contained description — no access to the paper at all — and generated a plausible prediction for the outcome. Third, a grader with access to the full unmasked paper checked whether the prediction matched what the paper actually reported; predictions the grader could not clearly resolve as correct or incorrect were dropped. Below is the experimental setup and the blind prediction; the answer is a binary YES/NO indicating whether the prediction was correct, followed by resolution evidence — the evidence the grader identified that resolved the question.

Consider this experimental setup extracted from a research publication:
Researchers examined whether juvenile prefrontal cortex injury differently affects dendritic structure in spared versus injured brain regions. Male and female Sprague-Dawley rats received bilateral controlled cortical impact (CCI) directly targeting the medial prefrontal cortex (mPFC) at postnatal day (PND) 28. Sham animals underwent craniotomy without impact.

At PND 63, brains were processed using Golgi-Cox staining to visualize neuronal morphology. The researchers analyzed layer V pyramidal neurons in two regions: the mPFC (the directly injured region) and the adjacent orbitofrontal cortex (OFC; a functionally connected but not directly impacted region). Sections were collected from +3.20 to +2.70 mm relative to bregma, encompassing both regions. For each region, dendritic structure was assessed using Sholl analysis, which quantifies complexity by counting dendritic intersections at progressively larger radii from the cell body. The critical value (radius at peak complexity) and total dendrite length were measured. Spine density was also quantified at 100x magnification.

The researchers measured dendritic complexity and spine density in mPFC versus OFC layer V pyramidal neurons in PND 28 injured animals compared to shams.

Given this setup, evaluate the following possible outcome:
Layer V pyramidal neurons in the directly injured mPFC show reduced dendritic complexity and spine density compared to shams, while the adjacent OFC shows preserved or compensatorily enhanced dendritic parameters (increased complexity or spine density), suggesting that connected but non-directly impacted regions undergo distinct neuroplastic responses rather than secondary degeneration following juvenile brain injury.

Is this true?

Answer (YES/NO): NO